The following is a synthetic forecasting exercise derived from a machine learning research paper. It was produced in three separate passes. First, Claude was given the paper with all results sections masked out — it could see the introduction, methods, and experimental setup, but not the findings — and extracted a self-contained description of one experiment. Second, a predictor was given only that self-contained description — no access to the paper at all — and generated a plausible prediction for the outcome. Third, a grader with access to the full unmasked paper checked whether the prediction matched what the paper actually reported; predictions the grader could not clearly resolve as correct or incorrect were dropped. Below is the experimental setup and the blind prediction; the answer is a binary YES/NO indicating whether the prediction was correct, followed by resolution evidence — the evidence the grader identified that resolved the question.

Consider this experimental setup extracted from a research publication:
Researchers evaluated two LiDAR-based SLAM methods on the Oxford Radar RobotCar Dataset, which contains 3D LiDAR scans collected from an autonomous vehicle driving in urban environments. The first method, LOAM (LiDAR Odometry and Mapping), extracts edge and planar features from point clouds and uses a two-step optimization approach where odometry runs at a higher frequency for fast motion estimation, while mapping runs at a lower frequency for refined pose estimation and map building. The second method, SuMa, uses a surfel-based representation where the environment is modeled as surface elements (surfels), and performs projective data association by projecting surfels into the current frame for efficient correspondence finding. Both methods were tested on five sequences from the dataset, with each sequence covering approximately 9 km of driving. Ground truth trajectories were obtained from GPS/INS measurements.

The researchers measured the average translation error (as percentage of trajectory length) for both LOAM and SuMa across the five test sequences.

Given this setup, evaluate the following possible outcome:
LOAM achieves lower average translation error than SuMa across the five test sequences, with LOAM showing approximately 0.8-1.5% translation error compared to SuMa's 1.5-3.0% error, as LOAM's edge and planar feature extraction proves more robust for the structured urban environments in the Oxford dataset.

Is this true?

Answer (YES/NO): NO